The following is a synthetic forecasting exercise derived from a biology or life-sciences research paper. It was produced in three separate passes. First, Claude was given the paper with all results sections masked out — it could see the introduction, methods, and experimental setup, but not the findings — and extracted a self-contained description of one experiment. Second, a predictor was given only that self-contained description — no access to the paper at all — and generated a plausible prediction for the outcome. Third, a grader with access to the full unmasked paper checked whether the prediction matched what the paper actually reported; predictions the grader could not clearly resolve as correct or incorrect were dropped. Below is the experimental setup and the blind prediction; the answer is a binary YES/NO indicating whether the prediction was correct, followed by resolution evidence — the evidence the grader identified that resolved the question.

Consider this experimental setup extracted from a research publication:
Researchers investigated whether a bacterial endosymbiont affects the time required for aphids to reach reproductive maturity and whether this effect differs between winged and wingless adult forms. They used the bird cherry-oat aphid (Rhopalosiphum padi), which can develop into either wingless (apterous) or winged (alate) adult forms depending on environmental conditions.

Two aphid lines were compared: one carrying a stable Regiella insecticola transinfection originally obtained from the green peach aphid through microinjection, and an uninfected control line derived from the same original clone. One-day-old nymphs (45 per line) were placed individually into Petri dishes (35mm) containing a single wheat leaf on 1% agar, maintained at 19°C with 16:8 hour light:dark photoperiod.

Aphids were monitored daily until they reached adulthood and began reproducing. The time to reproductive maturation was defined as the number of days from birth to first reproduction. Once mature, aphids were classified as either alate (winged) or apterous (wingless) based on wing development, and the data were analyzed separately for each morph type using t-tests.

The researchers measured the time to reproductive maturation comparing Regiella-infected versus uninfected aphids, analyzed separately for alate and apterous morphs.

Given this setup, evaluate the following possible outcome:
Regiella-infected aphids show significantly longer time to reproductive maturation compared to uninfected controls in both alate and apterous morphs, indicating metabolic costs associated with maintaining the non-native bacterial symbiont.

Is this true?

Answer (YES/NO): NO